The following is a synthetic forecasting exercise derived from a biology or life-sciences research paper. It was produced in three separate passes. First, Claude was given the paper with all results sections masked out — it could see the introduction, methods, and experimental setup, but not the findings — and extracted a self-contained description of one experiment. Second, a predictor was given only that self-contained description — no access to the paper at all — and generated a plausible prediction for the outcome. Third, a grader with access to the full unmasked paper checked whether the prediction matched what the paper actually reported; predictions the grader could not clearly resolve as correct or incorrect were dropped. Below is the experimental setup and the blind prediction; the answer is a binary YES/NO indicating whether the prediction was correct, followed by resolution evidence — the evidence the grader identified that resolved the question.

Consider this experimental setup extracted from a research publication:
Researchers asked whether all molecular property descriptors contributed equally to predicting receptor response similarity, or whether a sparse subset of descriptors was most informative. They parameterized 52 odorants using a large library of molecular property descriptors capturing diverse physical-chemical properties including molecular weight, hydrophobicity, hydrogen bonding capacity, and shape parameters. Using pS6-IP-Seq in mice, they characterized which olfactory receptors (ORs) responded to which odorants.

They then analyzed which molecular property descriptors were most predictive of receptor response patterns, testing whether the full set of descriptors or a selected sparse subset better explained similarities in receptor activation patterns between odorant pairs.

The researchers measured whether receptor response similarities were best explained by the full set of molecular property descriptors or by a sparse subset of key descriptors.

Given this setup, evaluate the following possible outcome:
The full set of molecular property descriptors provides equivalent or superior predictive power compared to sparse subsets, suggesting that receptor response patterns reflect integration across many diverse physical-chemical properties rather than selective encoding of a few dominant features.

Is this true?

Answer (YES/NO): YES